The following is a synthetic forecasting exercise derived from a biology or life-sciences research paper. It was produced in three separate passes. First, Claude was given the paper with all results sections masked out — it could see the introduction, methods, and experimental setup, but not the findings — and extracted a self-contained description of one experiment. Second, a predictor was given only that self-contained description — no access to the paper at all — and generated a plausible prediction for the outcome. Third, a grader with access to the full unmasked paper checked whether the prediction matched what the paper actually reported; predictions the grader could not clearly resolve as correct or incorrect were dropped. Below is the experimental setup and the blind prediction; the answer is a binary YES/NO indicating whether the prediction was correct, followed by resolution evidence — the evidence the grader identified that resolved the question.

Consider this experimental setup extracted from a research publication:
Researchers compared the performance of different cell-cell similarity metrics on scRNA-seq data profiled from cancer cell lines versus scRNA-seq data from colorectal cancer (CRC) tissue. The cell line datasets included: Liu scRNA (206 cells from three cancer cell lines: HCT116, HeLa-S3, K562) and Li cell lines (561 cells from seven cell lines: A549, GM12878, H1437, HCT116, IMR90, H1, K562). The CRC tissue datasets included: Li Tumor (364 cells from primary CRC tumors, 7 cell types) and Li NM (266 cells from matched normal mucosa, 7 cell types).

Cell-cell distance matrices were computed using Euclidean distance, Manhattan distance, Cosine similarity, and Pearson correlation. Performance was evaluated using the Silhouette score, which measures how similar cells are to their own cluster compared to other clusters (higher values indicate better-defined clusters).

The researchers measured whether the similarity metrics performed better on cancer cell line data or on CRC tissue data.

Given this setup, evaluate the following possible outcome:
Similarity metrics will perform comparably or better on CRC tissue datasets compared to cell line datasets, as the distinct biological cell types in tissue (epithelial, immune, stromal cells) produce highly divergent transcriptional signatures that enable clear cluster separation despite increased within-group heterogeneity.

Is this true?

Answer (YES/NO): NO